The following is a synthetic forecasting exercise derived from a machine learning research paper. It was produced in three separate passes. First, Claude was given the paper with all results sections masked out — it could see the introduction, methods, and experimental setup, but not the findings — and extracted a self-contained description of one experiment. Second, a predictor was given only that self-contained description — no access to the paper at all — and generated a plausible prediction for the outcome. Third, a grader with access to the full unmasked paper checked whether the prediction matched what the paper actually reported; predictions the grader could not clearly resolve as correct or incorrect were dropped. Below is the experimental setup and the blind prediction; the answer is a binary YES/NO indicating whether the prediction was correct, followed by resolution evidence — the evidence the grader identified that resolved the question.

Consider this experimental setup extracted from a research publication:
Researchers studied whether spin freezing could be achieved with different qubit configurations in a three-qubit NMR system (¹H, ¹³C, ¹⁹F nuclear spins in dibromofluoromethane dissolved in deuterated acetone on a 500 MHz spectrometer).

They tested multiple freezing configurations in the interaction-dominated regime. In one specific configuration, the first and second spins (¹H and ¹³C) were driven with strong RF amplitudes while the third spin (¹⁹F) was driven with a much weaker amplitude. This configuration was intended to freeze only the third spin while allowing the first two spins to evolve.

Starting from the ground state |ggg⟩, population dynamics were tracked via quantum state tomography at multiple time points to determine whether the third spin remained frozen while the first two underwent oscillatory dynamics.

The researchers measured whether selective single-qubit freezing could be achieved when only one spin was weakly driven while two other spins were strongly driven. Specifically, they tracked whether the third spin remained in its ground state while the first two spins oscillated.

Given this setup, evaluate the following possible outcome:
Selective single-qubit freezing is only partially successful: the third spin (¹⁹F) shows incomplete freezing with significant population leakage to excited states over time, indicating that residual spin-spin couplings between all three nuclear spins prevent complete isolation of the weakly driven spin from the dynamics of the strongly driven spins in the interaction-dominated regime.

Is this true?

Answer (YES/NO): NO